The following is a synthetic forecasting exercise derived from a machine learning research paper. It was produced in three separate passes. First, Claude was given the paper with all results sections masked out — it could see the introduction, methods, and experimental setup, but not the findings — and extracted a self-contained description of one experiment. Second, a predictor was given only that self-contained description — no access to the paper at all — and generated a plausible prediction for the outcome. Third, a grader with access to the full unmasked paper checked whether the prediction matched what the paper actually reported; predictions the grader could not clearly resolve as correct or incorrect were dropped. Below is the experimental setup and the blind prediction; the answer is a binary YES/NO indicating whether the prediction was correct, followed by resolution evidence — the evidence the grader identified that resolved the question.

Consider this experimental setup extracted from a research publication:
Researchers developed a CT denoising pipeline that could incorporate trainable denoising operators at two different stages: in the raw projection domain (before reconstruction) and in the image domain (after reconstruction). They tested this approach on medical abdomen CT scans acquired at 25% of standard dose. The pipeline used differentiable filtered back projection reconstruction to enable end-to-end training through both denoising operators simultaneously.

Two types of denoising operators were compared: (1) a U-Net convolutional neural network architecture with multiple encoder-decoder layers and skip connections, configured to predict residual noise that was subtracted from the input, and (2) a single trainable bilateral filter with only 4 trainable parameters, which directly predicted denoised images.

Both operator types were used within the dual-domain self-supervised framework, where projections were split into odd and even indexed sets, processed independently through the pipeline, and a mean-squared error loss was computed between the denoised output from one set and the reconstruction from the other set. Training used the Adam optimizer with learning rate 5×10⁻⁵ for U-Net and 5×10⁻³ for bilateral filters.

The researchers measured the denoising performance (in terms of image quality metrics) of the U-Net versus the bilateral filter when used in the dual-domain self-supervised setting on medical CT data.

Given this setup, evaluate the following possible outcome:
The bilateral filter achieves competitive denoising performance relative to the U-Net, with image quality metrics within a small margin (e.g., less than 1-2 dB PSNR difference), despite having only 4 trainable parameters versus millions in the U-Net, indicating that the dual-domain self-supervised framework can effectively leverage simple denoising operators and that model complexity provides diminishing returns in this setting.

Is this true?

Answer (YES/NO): YES